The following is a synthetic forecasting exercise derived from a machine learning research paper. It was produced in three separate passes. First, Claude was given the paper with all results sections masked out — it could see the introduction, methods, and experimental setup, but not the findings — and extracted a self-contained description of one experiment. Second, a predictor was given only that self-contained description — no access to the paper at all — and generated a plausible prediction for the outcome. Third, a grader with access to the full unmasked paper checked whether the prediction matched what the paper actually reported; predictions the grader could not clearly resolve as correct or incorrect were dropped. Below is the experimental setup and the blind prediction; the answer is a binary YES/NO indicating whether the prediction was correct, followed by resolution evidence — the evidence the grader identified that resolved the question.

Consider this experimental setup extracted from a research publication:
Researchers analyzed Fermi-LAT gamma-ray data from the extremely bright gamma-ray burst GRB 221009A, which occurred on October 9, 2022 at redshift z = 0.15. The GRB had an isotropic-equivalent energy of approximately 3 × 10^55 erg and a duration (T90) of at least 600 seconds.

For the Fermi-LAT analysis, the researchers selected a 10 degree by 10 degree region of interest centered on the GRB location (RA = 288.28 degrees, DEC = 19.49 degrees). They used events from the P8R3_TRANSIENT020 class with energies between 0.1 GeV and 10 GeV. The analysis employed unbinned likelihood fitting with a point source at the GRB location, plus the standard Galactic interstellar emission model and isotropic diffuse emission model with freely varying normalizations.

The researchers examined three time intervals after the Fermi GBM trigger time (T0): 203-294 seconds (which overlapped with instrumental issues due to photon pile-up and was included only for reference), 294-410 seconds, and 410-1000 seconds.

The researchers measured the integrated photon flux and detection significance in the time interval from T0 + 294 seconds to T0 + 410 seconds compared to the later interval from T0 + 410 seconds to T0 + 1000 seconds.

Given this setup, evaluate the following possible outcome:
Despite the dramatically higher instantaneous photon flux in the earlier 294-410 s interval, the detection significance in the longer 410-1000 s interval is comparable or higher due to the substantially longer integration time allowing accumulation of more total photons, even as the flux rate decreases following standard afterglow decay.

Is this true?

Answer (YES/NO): NO